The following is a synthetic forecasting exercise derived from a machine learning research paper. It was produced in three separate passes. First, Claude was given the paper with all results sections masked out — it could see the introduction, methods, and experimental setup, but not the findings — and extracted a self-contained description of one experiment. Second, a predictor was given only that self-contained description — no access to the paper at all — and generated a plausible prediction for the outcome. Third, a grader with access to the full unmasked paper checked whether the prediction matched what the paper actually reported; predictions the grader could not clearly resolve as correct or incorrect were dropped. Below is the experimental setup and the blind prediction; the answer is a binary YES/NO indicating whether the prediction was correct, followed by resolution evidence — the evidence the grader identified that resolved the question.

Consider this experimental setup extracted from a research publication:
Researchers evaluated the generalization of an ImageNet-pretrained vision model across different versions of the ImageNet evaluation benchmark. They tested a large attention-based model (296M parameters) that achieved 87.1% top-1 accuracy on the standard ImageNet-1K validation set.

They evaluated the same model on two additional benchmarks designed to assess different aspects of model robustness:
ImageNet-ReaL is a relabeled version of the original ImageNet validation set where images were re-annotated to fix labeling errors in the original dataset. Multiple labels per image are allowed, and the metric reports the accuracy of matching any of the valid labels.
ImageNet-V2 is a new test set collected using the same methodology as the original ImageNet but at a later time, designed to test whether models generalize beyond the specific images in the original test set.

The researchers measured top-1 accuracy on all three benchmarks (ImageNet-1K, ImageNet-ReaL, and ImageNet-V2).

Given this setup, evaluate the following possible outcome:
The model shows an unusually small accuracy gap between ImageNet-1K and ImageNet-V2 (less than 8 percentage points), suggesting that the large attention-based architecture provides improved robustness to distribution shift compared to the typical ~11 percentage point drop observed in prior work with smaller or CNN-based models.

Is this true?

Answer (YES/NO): NO